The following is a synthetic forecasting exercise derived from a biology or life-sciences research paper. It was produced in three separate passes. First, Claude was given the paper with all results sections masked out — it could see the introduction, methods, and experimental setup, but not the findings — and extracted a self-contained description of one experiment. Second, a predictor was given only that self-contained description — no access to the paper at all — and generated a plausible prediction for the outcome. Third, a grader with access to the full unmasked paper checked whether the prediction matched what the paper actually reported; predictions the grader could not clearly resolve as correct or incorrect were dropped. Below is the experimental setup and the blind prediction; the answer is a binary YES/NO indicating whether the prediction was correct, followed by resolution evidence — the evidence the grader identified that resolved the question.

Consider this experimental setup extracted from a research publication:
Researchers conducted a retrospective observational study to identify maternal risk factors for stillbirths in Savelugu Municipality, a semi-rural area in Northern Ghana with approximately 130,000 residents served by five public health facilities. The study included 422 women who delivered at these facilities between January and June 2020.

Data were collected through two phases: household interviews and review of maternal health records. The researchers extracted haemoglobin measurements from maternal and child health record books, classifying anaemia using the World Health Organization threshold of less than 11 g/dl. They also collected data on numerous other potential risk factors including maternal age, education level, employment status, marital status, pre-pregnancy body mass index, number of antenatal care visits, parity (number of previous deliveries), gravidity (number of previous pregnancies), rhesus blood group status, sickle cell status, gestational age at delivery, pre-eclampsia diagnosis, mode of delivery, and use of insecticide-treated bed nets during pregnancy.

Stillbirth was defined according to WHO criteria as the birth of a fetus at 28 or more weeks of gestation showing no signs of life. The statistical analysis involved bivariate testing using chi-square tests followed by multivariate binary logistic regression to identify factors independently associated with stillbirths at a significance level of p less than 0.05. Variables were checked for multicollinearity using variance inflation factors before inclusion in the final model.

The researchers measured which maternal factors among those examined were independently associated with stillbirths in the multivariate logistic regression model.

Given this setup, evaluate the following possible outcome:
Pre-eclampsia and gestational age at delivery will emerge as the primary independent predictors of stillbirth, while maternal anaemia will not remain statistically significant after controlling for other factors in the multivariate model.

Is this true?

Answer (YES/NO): NO